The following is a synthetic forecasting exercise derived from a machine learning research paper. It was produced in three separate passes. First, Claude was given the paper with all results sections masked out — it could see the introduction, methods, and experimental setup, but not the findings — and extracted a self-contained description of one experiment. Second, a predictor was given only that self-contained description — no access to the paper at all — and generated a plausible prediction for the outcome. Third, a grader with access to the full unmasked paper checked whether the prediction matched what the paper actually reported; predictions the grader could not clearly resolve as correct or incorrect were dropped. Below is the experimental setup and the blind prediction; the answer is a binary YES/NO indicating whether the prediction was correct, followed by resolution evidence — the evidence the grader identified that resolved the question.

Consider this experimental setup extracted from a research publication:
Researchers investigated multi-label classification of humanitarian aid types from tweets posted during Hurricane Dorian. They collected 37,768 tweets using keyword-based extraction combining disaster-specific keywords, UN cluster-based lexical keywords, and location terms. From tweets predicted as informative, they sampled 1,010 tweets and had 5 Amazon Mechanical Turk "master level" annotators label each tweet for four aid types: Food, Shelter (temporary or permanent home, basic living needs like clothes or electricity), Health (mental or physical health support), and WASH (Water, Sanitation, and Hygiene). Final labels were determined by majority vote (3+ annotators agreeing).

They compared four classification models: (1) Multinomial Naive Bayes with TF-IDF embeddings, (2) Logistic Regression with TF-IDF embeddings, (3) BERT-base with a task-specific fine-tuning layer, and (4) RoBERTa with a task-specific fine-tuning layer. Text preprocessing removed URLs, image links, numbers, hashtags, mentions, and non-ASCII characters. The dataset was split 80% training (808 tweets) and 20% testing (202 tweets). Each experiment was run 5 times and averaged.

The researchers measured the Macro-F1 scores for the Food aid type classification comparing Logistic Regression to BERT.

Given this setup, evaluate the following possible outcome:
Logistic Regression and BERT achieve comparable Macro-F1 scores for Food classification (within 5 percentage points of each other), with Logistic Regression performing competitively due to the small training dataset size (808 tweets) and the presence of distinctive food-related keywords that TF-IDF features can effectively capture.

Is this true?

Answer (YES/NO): NO